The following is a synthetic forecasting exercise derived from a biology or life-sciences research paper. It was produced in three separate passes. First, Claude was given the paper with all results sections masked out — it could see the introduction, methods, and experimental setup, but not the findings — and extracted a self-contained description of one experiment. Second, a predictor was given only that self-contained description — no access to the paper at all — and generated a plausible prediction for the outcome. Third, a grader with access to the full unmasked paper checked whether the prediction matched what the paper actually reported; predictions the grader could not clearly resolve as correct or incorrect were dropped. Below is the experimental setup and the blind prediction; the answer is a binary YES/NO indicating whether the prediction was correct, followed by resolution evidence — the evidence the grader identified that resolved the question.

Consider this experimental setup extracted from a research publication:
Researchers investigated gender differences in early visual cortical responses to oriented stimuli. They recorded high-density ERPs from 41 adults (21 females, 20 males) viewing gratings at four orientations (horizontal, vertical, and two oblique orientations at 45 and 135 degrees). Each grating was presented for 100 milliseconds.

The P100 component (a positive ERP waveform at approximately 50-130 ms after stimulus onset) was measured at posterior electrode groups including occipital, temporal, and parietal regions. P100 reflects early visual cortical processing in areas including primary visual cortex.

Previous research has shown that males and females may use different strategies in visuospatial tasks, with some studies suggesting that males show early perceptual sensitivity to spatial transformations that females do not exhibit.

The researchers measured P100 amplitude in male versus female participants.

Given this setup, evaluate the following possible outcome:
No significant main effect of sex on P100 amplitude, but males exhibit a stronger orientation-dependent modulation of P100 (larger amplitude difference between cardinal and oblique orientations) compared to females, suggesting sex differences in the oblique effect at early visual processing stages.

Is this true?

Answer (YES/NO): YES